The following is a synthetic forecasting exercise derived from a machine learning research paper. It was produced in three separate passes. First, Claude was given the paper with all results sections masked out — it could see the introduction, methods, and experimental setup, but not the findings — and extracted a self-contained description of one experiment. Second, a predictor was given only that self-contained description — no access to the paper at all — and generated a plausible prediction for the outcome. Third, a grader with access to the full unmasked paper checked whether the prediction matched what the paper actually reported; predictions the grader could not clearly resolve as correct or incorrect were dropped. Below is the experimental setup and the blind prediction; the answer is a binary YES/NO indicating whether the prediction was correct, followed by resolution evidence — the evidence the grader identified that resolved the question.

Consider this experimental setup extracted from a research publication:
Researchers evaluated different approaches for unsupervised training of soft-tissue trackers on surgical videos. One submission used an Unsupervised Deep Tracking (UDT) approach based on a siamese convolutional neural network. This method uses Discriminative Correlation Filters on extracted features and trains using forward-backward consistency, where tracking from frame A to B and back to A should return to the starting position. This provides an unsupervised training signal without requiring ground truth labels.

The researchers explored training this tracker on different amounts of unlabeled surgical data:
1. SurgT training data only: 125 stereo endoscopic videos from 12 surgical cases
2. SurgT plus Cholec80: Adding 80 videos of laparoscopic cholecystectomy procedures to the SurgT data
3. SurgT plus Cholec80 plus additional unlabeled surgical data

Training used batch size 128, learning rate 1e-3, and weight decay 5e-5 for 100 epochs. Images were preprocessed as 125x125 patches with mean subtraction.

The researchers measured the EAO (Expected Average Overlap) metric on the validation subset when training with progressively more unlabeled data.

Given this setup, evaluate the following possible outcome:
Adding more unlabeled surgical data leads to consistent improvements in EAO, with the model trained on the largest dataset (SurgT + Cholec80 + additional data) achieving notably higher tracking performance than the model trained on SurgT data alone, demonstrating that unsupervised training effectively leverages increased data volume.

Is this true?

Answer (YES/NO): NO